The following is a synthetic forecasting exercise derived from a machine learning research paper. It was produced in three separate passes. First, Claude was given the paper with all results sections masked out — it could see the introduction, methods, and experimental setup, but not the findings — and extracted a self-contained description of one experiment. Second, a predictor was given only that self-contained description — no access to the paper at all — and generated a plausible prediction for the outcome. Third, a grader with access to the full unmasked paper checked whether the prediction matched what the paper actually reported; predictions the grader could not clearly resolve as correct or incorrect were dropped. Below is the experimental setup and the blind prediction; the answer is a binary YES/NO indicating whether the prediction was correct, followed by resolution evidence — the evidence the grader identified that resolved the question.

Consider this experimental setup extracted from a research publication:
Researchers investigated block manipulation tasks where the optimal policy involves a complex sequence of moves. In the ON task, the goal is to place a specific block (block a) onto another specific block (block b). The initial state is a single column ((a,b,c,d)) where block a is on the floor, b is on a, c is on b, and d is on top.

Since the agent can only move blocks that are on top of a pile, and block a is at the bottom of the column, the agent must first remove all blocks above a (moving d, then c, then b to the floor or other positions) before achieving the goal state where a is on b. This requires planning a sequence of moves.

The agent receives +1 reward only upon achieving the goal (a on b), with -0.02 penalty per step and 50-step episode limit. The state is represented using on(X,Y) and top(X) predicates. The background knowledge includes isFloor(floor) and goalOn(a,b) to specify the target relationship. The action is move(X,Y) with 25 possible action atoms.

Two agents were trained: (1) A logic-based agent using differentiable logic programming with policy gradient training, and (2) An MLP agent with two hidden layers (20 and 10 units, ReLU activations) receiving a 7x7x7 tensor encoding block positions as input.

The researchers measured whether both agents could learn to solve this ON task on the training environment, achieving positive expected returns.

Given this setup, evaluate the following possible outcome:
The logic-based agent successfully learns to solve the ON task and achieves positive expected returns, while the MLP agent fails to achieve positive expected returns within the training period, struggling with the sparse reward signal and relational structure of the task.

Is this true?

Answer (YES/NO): NO